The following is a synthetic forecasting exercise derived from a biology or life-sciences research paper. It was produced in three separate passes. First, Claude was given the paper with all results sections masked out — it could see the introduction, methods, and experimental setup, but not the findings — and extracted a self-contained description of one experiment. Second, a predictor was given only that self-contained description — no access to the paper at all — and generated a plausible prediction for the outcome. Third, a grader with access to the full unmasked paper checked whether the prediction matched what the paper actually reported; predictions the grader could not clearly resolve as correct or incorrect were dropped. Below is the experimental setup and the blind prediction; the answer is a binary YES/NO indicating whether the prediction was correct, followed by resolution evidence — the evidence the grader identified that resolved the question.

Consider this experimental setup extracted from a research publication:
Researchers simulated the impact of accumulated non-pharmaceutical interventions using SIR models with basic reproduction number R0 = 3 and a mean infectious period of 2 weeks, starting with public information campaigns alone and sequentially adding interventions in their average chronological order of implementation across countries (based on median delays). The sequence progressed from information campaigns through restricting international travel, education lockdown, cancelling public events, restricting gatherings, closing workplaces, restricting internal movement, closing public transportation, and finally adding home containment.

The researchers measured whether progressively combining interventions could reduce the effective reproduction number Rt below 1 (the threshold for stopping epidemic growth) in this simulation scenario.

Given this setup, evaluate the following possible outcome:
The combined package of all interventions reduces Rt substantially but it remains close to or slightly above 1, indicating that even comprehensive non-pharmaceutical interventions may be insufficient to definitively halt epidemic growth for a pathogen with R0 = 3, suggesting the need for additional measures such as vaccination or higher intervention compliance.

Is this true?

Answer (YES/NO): NO